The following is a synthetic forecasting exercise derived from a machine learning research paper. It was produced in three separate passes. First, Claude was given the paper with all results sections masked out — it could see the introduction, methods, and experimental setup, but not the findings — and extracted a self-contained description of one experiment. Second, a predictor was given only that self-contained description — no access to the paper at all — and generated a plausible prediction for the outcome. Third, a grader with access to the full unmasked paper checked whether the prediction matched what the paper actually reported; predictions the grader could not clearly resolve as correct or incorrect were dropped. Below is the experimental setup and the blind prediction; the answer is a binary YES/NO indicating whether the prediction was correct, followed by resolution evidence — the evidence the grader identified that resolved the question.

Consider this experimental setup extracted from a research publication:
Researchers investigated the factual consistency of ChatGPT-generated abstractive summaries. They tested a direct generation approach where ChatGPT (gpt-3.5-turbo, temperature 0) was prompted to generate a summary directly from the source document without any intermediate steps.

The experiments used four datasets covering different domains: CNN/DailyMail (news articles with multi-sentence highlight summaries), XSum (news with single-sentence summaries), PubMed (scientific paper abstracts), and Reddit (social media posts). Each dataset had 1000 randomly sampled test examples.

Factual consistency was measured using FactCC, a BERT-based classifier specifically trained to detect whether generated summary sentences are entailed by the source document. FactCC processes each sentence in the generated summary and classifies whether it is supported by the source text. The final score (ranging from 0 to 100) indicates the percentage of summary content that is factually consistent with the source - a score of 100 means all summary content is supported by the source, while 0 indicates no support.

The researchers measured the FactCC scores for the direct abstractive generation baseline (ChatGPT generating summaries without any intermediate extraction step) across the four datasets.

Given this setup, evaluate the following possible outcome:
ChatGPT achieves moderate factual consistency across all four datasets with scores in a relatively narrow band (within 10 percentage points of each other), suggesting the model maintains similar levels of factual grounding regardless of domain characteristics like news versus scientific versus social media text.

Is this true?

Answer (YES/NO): NO